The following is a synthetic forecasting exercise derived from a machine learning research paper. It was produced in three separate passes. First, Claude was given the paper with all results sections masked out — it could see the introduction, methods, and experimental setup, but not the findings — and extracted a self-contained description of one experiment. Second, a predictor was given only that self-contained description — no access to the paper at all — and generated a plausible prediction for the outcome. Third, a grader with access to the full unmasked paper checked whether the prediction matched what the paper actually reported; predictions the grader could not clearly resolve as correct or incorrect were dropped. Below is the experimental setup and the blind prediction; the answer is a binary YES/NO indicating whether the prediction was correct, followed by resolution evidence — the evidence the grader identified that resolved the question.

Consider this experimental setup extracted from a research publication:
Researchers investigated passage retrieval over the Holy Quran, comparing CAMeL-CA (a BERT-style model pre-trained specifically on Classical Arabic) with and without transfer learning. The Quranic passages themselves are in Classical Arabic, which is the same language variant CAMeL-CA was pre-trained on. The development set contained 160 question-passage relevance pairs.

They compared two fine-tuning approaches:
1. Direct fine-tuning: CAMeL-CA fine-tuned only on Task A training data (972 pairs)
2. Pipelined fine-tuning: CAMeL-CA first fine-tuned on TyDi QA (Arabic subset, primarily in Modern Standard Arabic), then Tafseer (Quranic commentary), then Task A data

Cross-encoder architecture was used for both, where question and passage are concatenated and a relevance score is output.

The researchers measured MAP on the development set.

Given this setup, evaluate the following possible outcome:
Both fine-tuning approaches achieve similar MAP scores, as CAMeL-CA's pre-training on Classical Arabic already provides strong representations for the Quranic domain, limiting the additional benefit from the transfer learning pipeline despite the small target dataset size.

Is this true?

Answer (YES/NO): NO